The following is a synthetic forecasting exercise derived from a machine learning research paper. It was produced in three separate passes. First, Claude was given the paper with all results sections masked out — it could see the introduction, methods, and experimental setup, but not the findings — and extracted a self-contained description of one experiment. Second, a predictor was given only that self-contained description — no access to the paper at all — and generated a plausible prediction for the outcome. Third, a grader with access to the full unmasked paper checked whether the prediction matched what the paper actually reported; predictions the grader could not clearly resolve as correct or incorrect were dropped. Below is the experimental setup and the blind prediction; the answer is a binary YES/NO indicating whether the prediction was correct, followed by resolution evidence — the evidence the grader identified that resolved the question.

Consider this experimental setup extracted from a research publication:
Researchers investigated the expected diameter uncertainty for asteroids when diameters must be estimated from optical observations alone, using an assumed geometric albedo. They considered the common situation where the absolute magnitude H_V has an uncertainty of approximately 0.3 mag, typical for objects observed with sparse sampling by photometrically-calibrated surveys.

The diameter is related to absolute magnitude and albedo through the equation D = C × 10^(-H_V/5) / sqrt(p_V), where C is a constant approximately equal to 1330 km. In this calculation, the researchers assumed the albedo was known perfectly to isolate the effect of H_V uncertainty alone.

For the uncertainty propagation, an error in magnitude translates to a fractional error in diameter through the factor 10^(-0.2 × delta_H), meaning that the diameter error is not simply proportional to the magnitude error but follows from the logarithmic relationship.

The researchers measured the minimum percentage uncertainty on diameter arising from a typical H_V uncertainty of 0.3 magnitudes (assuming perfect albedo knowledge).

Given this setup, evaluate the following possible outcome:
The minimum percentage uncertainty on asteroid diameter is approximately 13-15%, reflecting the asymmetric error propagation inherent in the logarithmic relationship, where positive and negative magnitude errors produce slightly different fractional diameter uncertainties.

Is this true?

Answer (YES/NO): YES